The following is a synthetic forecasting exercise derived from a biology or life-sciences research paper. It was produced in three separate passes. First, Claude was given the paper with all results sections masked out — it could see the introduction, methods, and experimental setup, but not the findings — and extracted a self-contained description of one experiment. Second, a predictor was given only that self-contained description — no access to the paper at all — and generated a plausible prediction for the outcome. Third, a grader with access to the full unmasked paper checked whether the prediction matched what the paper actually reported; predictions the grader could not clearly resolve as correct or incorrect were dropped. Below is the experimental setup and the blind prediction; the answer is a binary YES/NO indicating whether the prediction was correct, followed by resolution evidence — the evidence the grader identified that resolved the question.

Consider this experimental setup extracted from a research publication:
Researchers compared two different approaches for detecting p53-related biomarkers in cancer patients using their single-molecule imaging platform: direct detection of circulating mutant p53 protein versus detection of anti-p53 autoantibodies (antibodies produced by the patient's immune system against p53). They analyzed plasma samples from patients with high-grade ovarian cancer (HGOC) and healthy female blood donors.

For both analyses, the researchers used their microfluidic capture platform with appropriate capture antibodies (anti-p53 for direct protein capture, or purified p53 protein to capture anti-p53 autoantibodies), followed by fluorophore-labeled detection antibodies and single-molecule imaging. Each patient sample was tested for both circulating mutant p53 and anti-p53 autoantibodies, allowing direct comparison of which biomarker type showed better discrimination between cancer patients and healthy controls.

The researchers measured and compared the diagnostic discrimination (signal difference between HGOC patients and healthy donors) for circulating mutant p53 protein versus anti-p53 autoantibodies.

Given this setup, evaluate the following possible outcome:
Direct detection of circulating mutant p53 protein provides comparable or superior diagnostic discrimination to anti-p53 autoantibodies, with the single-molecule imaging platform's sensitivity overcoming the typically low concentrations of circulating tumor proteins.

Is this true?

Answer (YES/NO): YES